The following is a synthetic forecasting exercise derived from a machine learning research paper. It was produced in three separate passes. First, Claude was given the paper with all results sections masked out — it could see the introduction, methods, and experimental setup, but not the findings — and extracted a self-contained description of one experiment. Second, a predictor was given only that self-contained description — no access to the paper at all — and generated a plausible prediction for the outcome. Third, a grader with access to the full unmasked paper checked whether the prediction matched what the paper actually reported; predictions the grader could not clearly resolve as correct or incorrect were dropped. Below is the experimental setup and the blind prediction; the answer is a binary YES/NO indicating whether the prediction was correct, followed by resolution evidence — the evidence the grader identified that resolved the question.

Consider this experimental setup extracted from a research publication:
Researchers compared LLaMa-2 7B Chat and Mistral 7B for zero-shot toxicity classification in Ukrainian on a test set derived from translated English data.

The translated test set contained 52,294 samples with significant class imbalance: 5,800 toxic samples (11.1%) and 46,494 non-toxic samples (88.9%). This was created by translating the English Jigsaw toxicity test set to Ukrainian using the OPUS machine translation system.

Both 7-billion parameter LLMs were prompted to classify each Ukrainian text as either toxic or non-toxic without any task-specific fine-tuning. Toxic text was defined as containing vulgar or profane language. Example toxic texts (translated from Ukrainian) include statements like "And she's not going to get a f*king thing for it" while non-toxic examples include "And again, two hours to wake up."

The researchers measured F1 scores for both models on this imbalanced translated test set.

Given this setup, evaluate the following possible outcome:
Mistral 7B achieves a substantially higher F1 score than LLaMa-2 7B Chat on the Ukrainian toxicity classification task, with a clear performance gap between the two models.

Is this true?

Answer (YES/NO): YES